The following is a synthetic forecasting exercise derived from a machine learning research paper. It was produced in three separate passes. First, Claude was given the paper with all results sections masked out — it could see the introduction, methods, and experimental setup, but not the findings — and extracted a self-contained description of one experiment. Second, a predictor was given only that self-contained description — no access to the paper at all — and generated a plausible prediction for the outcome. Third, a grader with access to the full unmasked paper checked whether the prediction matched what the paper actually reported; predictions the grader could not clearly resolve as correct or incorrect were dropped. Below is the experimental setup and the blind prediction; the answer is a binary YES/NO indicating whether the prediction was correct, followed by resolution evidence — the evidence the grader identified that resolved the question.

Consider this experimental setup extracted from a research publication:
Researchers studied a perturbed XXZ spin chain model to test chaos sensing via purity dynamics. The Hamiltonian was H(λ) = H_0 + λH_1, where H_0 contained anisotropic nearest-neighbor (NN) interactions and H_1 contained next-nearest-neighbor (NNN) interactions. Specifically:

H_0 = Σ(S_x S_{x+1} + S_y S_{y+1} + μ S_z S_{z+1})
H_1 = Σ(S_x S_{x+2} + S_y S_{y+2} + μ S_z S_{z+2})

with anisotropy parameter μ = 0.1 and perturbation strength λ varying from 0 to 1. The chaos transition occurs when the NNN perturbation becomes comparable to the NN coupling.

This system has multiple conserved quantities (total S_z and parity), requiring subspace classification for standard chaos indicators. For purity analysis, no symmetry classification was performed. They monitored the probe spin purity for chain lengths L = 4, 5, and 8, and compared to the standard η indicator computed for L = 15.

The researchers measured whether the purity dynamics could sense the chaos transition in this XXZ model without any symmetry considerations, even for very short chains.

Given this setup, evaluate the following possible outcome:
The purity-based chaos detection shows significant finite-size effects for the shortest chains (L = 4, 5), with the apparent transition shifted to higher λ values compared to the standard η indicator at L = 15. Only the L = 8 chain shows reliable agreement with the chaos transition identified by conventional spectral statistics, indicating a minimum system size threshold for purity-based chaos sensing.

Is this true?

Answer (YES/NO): NO